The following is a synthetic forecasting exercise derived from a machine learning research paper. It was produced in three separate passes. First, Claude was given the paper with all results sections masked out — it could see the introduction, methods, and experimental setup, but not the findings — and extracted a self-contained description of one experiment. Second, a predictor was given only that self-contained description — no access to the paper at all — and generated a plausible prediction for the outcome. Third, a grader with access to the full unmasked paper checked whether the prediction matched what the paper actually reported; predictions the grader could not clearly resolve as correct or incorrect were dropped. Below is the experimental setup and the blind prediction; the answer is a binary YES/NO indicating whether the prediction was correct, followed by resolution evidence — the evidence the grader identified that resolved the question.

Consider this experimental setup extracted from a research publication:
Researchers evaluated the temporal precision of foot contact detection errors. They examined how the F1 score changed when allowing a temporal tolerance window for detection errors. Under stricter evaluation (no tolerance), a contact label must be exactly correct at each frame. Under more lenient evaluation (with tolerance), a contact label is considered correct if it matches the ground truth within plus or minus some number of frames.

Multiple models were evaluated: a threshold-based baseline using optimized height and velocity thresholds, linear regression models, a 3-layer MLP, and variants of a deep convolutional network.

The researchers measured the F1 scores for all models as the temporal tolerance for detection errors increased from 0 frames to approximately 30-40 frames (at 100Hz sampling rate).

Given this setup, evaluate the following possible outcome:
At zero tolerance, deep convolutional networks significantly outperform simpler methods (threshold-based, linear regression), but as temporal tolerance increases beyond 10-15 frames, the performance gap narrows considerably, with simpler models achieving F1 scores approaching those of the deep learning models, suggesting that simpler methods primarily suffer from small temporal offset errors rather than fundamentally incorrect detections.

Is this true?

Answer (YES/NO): NO